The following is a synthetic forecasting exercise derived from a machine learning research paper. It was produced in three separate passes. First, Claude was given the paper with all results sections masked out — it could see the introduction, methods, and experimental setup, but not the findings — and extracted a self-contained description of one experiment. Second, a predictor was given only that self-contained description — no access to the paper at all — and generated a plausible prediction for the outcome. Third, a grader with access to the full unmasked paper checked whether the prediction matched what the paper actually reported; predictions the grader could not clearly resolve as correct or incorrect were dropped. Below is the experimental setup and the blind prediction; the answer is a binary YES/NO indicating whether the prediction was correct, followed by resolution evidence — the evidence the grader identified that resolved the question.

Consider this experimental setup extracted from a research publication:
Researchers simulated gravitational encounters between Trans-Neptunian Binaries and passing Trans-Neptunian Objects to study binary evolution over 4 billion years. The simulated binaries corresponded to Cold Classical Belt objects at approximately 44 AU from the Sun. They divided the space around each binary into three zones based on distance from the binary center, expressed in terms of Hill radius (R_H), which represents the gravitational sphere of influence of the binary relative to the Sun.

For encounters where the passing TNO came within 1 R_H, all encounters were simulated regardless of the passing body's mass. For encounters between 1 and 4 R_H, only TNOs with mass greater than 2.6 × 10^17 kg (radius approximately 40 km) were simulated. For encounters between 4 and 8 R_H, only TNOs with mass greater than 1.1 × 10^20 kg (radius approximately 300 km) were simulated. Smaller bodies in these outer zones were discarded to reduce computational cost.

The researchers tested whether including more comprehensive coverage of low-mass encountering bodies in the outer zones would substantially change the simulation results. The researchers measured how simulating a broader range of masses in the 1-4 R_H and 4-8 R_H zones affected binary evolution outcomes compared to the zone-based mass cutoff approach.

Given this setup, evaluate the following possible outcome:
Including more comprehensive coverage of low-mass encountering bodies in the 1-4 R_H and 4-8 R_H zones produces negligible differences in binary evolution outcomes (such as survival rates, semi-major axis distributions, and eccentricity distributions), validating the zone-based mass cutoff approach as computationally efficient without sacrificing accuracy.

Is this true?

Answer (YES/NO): YES